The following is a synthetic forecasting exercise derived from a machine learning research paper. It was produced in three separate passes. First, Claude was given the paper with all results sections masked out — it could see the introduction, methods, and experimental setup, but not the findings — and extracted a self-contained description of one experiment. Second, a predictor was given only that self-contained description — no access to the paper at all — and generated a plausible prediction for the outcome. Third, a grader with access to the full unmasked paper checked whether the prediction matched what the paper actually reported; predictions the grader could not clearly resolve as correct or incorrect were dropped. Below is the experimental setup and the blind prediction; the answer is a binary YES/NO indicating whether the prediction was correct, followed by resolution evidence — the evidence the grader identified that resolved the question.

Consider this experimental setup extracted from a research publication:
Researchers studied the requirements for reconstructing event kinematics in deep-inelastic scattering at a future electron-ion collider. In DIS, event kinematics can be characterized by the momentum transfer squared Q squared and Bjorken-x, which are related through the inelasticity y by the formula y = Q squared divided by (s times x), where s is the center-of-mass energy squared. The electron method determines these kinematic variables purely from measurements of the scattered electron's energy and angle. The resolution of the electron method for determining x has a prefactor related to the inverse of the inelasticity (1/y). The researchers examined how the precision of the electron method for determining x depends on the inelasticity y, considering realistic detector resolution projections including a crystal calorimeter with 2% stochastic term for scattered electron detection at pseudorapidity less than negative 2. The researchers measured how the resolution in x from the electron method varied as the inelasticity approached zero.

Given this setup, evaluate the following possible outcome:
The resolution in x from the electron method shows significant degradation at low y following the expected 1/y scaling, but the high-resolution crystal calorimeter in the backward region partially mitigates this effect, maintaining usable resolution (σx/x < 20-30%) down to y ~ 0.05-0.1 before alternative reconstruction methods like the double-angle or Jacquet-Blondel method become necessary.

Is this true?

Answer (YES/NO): NO